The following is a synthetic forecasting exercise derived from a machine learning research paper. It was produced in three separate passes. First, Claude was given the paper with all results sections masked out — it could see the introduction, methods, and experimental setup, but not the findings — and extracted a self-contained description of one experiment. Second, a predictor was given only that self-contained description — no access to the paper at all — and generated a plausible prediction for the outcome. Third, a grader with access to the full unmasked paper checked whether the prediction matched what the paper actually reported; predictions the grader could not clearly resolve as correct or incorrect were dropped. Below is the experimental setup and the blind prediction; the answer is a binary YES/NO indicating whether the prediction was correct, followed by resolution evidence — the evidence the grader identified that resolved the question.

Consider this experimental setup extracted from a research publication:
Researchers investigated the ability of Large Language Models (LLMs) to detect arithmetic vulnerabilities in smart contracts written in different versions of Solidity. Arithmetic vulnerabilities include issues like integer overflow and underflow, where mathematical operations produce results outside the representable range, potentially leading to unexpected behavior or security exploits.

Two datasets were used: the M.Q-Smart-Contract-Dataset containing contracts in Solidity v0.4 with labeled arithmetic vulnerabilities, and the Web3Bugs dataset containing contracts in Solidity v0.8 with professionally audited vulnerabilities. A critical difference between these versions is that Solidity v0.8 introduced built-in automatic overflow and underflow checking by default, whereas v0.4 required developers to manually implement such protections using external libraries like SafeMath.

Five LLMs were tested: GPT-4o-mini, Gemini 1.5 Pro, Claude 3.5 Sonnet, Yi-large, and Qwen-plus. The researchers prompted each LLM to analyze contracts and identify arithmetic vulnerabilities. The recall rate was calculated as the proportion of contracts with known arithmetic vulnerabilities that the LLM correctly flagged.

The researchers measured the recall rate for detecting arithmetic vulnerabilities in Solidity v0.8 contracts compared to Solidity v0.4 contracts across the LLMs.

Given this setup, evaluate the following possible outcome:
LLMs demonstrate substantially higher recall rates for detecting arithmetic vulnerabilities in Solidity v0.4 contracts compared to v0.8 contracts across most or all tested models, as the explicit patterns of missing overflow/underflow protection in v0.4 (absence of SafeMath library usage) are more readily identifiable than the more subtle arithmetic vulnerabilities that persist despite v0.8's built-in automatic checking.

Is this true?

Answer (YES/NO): NO